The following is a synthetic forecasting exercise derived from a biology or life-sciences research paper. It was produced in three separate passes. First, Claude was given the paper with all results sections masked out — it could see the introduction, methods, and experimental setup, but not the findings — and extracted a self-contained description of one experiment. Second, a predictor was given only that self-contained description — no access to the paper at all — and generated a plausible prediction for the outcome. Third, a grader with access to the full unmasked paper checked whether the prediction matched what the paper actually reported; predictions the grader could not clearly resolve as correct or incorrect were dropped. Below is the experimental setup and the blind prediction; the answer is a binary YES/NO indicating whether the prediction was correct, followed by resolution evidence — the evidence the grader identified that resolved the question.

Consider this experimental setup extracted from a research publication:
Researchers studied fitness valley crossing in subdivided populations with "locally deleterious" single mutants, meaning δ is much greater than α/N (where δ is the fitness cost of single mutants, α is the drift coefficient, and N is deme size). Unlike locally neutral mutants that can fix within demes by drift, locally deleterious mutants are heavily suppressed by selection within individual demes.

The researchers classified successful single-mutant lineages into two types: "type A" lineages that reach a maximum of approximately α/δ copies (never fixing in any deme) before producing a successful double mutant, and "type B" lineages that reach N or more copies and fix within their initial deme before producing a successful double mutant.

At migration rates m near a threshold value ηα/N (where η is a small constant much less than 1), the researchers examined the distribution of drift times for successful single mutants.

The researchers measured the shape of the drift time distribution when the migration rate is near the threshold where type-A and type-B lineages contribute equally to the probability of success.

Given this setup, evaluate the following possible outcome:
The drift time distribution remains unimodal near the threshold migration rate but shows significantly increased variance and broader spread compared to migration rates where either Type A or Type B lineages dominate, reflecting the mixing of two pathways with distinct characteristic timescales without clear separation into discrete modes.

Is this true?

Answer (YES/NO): NO